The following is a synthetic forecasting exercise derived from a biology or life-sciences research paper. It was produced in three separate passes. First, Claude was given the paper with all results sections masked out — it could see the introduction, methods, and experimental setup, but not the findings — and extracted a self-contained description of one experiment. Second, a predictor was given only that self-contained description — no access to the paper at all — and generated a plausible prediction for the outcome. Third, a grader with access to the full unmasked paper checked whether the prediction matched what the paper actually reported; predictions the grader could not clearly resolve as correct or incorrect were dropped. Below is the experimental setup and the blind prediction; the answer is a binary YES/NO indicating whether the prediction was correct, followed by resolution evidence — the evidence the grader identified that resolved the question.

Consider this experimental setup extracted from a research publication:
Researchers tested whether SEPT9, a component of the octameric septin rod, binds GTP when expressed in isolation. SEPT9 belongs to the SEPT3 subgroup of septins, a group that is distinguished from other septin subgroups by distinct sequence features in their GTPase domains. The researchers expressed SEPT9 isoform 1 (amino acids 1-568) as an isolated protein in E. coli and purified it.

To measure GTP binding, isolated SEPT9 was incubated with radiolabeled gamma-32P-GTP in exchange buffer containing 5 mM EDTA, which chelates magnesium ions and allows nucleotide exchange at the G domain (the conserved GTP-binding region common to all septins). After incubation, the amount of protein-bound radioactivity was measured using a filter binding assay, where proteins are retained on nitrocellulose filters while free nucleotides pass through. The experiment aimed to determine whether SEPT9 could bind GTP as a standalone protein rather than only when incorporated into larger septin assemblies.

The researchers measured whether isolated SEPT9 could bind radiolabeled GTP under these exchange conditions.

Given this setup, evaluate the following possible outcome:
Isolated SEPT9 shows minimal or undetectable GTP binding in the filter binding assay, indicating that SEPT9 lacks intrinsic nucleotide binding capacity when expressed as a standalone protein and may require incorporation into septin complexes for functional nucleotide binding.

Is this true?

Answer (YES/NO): YES